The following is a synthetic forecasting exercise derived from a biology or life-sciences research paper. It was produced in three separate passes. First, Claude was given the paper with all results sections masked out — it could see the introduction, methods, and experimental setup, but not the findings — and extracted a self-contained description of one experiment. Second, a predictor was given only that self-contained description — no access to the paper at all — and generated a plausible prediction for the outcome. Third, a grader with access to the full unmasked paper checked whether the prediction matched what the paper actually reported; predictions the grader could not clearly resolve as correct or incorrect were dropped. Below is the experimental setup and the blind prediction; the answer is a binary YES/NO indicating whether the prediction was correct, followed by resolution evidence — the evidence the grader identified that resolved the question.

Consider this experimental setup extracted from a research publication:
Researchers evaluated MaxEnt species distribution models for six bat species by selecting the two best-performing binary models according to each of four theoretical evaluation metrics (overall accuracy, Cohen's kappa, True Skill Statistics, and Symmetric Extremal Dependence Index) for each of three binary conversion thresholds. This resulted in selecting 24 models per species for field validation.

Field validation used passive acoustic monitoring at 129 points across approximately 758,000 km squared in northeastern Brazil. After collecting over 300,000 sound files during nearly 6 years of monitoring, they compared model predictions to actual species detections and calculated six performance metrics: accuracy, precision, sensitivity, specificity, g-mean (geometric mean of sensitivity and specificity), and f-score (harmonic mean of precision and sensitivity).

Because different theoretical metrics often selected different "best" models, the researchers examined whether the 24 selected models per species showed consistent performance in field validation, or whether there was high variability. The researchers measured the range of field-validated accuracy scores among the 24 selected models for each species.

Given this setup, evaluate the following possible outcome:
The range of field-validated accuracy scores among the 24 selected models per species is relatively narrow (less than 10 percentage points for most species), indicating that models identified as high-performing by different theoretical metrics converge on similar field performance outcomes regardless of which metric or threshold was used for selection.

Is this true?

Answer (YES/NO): NO